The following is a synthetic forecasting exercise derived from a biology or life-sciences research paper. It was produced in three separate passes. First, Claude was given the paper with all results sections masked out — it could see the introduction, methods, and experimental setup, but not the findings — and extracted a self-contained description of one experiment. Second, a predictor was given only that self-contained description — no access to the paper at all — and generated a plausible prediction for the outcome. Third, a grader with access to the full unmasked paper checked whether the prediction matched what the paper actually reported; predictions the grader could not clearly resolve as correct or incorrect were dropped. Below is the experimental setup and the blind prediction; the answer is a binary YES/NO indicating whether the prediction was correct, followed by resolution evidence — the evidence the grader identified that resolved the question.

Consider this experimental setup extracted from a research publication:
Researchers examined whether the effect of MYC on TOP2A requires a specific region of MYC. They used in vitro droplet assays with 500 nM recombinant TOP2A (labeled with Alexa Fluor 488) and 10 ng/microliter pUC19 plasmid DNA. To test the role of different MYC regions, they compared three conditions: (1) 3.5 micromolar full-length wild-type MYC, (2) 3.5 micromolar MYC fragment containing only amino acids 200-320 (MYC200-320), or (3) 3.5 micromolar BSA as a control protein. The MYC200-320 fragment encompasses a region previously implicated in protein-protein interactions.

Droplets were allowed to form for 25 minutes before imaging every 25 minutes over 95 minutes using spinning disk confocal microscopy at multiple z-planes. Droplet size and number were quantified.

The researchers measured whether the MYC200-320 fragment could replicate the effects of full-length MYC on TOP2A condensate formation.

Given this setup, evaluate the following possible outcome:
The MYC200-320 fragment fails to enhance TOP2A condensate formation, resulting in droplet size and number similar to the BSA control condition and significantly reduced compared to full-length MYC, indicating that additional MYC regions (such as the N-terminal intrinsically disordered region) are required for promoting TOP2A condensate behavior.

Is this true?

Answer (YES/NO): NO